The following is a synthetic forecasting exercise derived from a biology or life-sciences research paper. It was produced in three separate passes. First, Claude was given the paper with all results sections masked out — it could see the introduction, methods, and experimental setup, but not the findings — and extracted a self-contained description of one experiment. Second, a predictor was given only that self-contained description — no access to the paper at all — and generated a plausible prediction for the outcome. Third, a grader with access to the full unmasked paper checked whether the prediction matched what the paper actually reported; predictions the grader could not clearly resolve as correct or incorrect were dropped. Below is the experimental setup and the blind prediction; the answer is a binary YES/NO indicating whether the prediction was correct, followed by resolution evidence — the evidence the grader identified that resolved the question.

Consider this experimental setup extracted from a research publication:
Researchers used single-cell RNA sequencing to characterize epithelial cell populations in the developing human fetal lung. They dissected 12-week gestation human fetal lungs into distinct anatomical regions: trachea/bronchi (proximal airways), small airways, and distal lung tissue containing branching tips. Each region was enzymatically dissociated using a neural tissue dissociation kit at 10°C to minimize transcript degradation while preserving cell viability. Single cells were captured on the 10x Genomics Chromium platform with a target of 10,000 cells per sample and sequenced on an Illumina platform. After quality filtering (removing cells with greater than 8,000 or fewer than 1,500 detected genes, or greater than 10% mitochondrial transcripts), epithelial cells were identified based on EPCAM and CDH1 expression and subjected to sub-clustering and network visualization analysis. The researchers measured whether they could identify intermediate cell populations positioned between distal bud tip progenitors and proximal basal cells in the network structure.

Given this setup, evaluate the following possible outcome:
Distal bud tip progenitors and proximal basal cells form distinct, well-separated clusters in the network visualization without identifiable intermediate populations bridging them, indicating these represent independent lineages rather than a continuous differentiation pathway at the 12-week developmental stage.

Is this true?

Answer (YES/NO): NO